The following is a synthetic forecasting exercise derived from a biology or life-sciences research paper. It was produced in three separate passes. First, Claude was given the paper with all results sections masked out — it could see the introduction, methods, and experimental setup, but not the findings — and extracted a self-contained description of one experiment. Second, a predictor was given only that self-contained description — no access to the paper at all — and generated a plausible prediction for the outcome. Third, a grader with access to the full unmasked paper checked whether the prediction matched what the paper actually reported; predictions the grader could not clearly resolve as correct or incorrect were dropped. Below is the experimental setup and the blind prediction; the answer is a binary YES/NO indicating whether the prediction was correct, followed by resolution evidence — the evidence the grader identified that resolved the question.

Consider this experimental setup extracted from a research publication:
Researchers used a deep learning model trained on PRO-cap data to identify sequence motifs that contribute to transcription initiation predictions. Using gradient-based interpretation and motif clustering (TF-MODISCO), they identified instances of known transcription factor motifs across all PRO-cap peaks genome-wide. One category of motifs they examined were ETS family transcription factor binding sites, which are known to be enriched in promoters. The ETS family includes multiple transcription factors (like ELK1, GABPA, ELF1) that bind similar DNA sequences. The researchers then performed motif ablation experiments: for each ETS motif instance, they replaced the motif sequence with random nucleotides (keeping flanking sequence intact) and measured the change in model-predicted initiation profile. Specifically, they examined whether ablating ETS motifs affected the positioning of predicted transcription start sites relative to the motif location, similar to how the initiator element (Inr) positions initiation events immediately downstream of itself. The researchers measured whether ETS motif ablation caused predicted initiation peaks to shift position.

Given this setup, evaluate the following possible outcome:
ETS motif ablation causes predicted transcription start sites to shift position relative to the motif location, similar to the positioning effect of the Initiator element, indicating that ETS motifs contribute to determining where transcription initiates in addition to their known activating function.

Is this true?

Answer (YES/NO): NO